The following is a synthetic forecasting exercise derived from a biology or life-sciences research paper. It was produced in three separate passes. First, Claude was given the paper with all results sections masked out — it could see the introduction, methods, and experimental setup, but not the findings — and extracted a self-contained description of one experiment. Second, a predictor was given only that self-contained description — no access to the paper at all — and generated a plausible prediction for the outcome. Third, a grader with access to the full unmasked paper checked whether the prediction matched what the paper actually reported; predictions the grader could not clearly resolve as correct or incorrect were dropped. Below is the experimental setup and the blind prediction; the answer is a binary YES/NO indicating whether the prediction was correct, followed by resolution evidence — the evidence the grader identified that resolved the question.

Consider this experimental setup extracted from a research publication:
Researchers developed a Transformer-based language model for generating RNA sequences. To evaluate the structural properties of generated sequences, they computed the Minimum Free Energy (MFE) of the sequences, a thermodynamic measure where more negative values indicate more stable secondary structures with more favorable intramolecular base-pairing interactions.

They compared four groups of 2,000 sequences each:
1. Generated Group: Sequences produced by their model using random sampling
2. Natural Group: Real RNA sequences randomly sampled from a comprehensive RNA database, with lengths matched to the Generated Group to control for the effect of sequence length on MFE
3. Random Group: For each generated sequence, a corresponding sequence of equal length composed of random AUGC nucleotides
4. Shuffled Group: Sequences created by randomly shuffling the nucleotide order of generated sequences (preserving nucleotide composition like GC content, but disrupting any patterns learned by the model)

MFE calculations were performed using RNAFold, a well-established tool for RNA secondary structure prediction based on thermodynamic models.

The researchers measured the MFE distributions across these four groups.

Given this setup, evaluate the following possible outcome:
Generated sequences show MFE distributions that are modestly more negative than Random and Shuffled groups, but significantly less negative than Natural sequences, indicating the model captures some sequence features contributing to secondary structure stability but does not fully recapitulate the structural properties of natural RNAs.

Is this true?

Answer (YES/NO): NO